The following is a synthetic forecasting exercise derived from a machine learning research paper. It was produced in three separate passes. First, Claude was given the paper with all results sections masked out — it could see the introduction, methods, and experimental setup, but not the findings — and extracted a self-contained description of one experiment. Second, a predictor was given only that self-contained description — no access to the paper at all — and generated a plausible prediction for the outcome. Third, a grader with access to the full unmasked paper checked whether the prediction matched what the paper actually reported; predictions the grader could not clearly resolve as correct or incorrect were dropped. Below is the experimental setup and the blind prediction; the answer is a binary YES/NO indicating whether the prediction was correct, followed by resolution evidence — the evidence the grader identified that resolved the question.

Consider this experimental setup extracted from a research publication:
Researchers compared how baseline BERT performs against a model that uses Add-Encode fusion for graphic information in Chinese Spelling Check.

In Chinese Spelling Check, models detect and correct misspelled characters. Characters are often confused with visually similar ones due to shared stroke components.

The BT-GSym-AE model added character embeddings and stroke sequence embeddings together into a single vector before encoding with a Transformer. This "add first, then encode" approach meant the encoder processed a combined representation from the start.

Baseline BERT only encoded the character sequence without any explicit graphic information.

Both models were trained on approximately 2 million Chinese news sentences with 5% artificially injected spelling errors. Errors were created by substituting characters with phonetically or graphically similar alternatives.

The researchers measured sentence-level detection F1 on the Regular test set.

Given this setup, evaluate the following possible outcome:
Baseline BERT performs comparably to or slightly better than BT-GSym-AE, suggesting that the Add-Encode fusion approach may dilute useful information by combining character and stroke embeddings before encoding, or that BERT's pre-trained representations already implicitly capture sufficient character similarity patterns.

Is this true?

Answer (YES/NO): NO